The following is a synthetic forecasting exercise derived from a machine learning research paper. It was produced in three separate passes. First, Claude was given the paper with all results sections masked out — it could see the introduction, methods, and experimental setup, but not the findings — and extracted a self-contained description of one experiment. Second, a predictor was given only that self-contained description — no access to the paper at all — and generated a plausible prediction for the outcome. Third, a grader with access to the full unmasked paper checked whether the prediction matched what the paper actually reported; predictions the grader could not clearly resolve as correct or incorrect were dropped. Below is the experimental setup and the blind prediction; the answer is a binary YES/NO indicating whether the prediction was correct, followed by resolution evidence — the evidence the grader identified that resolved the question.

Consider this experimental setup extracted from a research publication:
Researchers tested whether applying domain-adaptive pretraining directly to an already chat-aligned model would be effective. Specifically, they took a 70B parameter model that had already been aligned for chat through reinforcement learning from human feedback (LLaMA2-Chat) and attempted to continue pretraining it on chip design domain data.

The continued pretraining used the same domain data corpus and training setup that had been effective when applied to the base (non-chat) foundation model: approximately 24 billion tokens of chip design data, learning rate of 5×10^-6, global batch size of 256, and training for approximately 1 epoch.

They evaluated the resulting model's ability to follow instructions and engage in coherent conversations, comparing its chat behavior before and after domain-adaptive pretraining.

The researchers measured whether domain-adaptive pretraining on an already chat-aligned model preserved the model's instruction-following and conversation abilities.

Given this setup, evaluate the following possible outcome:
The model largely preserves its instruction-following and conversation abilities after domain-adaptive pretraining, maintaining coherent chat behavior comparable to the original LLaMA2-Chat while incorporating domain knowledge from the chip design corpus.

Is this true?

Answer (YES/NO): NO